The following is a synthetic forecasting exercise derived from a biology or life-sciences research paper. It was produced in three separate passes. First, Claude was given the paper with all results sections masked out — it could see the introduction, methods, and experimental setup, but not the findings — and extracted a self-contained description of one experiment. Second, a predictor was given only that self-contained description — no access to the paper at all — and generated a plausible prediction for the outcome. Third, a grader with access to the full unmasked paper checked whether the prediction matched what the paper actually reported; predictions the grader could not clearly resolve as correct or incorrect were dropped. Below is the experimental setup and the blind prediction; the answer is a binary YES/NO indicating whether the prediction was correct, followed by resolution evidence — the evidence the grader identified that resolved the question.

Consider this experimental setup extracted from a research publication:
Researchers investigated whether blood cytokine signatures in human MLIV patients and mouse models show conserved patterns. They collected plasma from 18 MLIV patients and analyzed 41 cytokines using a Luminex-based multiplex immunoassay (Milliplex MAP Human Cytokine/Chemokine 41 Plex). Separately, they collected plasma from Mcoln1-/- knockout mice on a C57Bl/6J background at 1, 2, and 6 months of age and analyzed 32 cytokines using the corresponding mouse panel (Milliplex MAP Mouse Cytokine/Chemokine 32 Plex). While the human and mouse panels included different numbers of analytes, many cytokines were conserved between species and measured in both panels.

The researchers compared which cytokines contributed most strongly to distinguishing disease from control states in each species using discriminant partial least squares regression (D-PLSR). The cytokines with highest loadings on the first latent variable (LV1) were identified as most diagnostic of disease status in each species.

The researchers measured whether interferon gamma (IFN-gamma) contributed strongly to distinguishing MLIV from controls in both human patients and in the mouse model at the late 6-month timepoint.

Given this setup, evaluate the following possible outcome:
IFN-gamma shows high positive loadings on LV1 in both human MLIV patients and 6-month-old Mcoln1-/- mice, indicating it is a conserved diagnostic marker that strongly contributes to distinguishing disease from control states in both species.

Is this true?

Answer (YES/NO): NO